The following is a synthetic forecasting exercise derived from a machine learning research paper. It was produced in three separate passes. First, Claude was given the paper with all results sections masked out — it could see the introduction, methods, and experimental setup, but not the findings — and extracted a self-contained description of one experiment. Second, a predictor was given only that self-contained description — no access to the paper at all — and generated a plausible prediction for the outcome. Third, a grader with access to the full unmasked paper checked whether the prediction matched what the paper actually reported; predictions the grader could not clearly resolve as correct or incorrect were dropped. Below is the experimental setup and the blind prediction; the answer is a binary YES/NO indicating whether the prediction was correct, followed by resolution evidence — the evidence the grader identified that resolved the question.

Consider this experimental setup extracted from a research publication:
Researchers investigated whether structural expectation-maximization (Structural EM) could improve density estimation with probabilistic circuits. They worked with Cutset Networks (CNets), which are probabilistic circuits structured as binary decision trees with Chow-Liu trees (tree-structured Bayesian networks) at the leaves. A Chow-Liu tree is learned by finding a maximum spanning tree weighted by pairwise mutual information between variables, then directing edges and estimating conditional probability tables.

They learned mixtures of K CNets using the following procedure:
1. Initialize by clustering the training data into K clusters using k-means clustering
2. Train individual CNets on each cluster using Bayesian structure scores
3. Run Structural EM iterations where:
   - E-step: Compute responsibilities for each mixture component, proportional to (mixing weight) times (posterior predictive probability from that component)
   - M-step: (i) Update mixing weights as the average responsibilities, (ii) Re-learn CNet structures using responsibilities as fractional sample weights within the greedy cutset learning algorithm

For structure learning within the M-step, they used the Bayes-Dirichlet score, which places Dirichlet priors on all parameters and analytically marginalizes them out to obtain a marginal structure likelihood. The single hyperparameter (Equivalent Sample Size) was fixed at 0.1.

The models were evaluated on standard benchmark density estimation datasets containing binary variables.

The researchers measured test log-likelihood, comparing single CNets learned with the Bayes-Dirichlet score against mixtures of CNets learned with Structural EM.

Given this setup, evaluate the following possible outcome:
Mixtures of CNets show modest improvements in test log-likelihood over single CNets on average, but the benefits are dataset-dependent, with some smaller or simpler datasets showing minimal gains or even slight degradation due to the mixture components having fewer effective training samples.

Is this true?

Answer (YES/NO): NO